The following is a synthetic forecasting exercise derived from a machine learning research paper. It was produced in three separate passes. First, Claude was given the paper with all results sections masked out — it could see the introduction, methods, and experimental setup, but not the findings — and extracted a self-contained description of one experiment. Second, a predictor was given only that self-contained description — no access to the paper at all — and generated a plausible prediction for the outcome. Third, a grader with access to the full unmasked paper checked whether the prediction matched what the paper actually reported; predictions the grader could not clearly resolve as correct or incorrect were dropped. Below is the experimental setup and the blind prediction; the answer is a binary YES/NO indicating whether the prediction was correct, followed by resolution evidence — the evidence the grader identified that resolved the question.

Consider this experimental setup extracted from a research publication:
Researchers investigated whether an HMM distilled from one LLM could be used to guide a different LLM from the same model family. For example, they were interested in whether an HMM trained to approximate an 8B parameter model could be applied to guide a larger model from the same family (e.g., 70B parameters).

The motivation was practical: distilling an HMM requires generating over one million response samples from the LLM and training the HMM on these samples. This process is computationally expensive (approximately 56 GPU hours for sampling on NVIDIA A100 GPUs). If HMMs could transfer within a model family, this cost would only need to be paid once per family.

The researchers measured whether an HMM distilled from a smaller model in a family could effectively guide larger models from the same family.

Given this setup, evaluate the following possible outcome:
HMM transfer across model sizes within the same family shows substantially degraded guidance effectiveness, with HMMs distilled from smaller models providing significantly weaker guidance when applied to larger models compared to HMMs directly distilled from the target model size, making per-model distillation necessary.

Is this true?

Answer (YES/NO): NO